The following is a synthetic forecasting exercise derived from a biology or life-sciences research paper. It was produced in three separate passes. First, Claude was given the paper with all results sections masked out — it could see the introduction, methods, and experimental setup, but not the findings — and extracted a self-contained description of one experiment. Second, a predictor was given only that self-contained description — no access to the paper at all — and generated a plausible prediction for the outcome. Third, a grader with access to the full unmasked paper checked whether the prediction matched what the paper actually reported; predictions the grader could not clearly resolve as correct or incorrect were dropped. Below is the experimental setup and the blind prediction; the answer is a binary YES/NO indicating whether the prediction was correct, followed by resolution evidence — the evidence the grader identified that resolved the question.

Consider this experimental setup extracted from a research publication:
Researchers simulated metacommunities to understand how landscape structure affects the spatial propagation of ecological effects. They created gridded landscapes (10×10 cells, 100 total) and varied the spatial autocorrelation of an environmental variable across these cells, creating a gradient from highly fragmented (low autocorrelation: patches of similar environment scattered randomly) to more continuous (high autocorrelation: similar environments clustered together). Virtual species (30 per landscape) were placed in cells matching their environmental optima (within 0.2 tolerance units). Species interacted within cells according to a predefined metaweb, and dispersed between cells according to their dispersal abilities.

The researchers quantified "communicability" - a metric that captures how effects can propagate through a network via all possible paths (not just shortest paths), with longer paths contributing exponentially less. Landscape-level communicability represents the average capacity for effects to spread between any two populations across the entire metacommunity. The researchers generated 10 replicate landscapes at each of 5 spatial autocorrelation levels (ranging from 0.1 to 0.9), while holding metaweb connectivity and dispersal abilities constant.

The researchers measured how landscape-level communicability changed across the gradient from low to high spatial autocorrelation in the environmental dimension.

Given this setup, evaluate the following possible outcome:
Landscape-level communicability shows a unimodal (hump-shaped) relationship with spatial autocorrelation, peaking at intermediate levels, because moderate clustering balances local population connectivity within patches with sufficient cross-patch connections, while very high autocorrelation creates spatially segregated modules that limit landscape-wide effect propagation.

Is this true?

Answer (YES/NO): NO